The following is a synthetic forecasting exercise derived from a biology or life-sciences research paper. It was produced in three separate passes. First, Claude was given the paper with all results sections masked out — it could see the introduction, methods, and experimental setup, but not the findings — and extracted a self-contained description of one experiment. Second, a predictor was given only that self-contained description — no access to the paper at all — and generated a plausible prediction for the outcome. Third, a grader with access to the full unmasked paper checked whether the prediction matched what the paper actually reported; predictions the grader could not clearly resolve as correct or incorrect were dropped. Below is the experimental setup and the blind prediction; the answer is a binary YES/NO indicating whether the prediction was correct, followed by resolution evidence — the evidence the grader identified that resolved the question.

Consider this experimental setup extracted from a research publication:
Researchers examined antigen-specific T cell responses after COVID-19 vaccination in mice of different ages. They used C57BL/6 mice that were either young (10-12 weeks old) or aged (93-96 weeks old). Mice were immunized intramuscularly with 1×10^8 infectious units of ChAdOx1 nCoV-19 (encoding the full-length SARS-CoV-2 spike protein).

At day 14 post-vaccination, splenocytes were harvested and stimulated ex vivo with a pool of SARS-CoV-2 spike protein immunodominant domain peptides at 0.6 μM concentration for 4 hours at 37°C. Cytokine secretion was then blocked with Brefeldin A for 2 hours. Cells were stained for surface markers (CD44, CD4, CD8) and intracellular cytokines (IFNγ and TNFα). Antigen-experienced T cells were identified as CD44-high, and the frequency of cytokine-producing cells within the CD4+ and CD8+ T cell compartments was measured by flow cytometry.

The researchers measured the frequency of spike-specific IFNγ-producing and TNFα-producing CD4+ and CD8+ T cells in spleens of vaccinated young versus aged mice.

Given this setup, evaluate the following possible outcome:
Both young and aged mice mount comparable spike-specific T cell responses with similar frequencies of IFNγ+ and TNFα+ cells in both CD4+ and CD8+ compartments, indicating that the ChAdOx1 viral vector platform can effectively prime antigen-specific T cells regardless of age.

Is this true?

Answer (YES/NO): NO